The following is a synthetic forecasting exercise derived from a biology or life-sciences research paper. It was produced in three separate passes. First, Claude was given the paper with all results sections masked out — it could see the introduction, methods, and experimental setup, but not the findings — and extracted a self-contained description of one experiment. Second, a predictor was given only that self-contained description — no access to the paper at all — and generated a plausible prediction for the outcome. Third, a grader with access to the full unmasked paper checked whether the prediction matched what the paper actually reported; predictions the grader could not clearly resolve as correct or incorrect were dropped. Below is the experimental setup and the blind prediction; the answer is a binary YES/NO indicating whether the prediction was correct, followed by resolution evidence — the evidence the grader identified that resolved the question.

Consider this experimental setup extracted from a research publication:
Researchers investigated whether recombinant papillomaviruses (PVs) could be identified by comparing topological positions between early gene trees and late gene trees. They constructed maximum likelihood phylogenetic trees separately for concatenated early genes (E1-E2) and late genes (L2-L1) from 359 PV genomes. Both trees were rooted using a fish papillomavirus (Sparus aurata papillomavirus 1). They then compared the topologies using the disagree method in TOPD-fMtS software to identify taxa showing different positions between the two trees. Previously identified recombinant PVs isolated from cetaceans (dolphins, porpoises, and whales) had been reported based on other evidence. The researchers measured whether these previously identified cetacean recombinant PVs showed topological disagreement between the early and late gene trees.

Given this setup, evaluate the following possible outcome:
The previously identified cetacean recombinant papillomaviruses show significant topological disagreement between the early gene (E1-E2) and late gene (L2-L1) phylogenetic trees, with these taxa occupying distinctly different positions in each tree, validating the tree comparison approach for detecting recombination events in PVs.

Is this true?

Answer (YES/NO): YES